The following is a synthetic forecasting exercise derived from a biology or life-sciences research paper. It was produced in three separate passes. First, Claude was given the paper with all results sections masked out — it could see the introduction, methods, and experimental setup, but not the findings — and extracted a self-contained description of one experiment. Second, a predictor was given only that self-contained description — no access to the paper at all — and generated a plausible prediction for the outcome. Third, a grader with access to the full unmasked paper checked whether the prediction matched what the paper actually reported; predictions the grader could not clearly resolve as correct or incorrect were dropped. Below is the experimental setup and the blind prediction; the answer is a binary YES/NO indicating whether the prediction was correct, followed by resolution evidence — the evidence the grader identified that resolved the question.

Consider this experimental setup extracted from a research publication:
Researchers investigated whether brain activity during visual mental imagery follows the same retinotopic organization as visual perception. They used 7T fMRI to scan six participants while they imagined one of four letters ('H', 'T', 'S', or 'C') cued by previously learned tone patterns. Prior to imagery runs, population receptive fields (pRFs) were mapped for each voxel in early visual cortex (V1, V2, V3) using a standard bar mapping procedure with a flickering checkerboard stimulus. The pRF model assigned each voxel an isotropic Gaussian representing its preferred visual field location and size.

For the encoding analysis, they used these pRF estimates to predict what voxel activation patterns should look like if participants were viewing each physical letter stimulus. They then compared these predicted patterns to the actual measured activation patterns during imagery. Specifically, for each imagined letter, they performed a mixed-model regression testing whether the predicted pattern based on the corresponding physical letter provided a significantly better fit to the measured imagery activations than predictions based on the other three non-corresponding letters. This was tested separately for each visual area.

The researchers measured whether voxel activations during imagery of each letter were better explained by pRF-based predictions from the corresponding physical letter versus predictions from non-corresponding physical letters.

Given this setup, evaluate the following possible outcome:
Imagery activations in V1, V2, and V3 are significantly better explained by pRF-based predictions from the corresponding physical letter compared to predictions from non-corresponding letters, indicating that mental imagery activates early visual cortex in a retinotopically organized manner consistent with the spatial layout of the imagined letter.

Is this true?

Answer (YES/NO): YES